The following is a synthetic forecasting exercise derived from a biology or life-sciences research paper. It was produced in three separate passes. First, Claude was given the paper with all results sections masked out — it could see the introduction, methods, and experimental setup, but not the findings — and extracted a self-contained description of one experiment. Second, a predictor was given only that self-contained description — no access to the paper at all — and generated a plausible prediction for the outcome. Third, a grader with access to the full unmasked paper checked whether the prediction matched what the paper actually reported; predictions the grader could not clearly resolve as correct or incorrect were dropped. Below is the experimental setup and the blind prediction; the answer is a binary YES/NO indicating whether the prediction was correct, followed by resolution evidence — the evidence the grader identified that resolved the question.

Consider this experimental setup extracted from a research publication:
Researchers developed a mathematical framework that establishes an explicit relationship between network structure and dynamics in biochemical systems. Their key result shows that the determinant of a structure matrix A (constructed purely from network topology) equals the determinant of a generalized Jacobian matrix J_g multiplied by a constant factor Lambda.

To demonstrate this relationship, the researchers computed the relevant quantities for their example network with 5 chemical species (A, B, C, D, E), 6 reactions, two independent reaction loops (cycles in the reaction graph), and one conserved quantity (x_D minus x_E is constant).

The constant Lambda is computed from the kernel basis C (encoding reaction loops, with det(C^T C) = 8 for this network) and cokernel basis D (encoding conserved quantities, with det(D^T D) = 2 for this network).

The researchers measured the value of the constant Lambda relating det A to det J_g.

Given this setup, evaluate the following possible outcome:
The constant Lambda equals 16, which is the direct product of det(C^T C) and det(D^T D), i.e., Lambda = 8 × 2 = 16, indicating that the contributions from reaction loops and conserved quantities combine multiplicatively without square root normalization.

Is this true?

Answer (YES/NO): YES